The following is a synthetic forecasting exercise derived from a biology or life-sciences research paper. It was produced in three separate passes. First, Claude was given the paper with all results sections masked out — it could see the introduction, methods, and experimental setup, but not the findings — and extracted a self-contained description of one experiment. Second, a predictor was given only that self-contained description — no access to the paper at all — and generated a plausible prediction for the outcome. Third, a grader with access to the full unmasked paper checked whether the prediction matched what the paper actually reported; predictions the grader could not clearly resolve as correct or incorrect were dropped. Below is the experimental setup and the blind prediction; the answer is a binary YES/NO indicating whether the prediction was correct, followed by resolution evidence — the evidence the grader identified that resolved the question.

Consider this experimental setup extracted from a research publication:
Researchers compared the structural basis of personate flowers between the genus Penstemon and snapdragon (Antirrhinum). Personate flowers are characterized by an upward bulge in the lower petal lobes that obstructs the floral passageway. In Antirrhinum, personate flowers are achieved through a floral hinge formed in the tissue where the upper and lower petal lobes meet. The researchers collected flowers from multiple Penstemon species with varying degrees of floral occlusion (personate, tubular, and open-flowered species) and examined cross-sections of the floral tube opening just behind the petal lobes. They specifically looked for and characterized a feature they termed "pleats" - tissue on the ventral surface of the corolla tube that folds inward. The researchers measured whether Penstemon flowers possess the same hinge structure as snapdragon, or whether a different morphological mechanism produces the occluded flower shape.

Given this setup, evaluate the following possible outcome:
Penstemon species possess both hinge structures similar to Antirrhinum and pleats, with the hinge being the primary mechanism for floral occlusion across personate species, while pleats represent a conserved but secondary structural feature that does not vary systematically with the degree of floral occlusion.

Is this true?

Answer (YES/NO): NO